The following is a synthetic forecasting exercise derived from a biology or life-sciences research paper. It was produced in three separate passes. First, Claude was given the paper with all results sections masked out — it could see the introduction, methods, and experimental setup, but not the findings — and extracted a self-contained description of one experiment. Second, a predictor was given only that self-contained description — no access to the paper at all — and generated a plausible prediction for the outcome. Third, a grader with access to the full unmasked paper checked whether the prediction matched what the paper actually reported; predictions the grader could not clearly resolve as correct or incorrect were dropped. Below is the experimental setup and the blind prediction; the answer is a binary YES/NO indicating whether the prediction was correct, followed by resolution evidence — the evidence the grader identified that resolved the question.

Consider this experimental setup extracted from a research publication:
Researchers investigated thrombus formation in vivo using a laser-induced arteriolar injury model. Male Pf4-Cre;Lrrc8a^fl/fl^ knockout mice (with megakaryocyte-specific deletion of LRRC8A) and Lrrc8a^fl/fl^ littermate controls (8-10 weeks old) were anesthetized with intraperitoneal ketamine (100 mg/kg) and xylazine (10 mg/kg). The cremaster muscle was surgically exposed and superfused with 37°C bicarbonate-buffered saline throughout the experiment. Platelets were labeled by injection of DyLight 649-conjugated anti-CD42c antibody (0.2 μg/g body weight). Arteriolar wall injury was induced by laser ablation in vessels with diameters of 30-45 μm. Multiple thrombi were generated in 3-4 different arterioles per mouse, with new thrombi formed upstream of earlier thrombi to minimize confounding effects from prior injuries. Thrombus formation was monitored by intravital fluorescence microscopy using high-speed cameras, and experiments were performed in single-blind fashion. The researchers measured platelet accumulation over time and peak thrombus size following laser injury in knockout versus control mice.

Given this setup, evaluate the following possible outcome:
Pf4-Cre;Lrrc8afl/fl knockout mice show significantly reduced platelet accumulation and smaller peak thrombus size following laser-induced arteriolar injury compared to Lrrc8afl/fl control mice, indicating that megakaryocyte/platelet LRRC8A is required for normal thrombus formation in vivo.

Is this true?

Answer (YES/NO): YES